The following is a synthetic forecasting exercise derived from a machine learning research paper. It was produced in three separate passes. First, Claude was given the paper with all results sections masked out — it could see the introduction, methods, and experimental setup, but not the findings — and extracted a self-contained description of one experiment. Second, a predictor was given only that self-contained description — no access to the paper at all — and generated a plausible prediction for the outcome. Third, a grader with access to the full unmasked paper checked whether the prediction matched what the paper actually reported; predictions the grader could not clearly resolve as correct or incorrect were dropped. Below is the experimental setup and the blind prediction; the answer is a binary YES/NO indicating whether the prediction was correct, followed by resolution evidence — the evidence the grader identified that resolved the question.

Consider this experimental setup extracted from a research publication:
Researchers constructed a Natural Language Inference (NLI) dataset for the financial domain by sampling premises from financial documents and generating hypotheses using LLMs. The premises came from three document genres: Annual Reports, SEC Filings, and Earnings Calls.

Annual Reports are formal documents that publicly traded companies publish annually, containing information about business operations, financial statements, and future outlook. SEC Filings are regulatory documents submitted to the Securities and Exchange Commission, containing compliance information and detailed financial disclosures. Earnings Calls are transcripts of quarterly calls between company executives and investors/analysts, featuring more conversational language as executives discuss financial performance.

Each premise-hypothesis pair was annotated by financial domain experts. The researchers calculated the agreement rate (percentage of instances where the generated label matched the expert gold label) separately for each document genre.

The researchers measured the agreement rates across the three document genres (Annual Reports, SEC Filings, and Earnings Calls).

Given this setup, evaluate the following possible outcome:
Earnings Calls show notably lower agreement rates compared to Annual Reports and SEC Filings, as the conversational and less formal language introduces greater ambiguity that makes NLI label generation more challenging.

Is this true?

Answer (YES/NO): NO